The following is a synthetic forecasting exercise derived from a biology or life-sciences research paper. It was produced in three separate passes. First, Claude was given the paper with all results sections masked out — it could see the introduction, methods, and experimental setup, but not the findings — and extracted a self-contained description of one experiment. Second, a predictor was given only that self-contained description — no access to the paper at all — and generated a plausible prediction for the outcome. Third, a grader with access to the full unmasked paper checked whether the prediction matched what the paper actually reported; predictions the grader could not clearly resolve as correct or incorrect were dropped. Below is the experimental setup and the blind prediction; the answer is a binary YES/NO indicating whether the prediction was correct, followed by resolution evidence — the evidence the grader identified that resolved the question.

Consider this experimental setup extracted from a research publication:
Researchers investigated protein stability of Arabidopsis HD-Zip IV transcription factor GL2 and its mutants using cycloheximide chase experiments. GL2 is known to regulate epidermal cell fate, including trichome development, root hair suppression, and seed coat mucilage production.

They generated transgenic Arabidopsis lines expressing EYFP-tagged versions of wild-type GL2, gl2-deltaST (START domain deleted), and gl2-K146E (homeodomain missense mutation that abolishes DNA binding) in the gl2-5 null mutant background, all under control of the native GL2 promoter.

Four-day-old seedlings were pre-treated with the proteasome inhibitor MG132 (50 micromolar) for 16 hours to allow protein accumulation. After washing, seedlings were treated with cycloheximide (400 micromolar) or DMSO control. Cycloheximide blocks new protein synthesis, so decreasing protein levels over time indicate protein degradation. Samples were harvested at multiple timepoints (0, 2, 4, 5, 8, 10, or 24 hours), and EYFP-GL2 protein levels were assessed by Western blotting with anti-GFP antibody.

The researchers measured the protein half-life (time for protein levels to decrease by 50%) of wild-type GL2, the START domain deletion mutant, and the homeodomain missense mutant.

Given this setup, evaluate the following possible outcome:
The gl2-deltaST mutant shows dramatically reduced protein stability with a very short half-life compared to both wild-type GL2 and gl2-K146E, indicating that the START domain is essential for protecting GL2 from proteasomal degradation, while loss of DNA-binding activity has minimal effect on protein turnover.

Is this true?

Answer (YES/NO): YES